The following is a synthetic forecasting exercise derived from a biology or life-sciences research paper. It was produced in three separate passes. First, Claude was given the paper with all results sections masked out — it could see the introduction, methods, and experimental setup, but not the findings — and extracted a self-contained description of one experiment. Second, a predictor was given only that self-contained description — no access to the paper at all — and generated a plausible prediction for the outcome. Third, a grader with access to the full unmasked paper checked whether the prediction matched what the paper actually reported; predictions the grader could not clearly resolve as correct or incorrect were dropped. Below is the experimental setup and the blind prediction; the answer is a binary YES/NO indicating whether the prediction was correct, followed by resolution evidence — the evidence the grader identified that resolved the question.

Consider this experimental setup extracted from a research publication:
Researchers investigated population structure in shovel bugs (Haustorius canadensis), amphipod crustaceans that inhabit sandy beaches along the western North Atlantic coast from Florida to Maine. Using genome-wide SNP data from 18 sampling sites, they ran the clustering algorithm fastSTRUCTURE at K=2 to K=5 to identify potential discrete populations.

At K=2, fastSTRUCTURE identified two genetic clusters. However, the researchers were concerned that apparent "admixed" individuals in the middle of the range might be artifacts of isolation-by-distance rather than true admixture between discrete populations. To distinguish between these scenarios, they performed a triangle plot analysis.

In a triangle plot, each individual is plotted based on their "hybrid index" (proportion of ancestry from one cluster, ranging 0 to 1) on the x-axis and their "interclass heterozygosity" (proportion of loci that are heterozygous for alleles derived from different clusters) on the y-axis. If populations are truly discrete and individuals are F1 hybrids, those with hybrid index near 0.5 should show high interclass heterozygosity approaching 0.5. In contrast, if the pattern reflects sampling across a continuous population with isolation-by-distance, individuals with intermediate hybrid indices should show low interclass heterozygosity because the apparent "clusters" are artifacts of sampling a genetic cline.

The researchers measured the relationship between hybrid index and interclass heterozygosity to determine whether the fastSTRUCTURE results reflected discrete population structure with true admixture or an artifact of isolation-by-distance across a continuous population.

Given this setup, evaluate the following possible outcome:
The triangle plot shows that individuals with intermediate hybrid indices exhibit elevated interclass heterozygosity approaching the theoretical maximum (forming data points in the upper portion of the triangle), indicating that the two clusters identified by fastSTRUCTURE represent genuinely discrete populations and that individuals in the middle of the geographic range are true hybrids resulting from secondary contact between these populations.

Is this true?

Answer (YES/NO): NO